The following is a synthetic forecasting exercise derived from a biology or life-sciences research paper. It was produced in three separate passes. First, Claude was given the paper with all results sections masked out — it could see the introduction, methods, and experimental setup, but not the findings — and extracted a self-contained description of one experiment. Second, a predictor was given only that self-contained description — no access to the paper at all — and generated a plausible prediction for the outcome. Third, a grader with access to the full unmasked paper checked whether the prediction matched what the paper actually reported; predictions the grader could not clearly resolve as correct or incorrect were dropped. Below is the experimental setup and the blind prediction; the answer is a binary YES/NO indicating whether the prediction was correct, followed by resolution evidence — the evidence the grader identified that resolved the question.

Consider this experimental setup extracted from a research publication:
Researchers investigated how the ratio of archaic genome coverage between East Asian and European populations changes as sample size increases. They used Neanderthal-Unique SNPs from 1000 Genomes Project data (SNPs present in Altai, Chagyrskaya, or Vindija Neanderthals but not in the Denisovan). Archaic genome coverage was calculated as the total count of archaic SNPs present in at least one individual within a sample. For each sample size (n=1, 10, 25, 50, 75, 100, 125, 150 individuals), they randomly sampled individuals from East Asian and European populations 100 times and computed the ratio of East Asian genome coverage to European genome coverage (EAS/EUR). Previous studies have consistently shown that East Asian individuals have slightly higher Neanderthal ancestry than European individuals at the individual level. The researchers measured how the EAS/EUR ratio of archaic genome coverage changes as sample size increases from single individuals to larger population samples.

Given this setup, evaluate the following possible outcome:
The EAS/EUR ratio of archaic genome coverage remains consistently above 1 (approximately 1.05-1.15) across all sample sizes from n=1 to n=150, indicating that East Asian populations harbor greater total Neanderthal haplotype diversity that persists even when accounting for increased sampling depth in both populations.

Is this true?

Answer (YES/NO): NO